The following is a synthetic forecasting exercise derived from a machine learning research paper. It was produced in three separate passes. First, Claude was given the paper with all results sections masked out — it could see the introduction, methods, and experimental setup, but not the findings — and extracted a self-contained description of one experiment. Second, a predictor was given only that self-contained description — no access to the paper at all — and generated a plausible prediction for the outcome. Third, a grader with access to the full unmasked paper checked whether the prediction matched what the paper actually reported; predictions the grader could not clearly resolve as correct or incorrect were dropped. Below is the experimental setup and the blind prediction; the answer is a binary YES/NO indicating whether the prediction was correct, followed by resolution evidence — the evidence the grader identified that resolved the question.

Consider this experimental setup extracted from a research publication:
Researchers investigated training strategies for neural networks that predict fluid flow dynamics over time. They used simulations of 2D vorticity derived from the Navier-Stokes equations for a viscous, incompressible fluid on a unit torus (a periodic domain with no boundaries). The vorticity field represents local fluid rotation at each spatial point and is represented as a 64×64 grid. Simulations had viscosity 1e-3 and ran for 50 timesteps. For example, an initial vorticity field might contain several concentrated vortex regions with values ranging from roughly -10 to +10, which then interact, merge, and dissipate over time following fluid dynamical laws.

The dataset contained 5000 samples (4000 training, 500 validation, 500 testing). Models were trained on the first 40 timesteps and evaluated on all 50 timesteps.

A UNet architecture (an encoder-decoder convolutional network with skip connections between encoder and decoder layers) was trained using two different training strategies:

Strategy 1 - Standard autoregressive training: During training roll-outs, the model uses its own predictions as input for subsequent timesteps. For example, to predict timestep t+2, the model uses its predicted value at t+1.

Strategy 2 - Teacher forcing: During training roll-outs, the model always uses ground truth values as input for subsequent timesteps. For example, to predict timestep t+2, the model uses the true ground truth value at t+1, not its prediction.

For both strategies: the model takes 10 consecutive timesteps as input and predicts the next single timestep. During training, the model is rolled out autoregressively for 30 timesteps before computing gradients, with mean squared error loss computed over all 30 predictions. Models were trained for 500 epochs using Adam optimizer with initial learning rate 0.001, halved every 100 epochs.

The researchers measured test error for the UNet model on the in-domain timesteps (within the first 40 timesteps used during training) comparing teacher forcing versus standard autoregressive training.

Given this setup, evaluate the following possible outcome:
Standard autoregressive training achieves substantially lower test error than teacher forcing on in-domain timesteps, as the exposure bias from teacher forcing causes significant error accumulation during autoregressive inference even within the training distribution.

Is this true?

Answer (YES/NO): NO